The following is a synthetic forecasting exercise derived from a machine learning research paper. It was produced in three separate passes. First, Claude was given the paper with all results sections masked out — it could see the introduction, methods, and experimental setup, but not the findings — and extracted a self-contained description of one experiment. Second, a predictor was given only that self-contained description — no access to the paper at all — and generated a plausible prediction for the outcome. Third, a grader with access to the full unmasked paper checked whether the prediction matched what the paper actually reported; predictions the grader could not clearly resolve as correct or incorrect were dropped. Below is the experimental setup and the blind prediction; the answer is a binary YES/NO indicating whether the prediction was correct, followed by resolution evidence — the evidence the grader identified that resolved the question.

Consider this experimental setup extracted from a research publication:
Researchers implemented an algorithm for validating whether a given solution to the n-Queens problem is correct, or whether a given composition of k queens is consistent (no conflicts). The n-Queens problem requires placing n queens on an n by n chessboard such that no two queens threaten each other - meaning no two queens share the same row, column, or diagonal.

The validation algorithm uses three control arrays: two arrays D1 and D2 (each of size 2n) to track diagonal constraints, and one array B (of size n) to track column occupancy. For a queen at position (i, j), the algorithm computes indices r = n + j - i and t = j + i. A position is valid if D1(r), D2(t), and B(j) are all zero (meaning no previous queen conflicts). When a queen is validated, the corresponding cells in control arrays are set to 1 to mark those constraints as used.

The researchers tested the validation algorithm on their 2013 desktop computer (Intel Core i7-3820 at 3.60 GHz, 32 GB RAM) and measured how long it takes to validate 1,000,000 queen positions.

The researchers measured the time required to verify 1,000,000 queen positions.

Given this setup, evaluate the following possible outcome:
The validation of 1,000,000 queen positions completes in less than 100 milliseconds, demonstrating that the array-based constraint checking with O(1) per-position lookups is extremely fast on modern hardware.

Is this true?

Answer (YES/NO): NO